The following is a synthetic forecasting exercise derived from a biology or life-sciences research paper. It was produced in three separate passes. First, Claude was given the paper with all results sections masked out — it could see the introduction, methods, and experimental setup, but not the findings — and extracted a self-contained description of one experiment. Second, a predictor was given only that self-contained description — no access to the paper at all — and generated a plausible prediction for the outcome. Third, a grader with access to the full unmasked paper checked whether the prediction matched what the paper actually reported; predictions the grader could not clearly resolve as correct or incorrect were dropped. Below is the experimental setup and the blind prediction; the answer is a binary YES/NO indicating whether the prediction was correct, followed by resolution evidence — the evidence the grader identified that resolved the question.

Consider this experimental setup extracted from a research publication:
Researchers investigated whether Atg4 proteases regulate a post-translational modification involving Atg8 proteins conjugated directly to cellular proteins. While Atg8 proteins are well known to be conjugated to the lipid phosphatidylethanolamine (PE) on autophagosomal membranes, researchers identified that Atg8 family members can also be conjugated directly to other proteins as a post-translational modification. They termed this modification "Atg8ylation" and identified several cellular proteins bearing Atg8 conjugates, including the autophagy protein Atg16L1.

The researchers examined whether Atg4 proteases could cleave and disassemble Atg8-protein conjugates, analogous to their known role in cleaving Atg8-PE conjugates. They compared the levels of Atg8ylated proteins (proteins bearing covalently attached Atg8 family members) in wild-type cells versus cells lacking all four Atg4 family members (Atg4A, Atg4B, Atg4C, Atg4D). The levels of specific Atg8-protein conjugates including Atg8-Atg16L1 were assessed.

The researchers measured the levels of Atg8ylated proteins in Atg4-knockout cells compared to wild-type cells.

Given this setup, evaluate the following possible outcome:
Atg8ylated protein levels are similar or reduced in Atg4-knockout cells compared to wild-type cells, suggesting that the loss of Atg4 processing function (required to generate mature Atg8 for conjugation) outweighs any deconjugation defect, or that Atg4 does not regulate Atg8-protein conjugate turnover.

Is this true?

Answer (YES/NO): NO